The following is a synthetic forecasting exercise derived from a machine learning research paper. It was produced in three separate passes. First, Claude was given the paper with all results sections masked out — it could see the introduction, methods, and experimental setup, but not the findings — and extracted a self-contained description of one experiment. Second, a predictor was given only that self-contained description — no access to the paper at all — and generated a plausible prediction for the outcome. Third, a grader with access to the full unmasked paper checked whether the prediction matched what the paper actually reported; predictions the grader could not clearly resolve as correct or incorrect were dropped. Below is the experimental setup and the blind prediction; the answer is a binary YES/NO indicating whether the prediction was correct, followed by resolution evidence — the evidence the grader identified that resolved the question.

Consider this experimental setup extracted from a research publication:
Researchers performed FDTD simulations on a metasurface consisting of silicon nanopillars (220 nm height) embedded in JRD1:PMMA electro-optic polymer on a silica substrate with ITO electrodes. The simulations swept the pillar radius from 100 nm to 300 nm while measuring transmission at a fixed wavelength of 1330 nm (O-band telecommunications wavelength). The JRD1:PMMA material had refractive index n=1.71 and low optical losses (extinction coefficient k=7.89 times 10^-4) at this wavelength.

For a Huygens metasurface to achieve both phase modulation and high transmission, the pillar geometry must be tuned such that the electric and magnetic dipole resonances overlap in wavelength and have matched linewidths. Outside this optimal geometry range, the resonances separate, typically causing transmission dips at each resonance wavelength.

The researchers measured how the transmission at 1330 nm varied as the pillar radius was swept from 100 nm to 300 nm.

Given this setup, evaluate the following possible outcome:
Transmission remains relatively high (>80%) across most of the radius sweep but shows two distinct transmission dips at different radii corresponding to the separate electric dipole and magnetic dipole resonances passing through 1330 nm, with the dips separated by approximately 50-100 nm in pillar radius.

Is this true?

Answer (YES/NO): NO